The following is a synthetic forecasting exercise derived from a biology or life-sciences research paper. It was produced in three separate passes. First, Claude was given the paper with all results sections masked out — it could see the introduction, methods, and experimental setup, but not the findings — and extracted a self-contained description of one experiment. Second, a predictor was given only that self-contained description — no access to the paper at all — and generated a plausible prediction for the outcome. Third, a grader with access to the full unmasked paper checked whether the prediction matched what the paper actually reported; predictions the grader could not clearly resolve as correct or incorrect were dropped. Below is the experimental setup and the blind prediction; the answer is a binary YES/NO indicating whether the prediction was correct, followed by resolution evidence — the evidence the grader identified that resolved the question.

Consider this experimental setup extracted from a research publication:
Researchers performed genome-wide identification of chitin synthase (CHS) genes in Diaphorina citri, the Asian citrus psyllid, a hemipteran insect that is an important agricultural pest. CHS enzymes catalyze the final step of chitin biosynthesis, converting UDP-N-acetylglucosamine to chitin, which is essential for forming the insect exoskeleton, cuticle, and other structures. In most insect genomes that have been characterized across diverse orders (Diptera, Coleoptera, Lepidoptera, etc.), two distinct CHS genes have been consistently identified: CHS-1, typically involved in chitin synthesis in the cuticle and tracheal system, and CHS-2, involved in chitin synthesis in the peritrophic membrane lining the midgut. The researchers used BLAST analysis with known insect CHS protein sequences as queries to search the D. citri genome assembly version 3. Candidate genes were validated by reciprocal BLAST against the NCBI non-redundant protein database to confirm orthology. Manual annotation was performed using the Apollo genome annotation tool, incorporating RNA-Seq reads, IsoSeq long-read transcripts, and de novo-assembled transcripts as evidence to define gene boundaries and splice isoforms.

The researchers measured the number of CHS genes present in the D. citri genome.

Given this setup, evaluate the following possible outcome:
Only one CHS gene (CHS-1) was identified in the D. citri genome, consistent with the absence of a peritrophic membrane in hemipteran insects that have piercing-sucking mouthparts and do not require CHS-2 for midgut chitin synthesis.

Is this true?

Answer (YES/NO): YES